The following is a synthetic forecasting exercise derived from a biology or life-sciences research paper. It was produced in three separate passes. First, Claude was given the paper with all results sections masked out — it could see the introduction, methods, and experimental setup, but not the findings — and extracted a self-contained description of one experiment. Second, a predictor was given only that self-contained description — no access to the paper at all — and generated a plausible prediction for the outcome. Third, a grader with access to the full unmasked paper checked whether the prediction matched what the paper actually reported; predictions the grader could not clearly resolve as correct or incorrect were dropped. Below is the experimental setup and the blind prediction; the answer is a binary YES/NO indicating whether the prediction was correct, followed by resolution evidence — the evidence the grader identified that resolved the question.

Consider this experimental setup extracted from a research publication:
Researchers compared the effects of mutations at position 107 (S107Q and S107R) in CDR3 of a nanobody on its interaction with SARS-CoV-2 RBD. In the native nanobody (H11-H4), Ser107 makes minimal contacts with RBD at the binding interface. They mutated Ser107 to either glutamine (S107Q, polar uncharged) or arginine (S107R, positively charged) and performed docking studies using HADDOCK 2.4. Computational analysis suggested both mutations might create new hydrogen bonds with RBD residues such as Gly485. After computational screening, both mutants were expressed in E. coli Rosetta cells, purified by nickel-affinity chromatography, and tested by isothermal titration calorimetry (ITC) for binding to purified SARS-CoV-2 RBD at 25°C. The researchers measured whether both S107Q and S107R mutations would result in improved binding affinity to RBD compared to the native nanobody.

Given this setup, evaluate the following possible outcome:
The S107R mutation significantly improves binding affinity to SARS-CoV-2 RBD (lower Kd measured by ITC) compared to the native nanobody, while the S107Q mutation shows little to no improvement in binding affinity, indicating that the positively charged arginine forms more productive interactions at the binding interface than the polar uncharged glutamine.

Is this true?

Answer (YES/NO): NO